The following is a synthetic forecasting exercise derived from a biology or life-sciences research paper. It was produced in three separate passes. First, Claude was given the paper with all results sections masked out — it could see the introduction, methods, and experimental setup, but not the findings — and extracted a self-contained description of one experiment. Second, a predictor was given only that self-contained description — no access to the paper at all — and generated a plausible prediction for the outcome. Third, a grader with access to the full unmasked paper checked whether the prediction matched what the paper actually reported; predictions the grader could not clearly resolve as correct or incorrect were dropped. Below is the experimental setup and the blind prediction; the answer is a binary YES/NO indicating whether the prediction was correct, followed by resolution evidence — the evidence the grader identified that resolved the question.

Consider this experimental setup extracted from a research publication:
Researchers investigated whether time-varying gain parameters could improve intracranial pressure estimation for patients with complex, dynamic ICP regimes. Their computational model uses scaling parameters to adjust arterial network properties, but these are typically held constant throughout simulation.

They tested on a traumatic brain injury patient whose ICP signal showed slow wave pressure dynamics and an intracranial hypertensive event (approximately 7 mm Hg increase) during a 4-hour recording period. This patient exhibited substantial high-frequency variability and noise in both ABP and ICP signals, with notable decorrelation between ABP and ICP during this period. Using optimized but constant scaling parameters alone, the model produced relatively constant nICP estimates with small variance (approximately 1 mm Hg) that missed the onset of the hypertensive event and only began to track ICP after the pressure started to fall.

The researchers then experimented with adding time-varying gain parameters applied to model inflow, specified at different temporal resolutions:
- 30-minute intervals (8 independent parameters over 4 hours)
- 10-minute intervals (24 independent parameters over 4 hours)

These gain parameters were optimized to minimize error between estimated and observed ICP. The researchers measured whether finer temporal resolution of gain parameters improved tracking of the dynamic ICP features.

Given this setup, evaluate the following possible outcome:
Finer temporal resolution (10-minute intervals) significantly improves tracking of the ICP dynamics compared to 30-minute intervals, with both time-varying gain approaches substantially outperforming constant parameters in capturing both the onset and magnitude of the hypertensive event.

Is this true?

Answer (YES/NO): NO